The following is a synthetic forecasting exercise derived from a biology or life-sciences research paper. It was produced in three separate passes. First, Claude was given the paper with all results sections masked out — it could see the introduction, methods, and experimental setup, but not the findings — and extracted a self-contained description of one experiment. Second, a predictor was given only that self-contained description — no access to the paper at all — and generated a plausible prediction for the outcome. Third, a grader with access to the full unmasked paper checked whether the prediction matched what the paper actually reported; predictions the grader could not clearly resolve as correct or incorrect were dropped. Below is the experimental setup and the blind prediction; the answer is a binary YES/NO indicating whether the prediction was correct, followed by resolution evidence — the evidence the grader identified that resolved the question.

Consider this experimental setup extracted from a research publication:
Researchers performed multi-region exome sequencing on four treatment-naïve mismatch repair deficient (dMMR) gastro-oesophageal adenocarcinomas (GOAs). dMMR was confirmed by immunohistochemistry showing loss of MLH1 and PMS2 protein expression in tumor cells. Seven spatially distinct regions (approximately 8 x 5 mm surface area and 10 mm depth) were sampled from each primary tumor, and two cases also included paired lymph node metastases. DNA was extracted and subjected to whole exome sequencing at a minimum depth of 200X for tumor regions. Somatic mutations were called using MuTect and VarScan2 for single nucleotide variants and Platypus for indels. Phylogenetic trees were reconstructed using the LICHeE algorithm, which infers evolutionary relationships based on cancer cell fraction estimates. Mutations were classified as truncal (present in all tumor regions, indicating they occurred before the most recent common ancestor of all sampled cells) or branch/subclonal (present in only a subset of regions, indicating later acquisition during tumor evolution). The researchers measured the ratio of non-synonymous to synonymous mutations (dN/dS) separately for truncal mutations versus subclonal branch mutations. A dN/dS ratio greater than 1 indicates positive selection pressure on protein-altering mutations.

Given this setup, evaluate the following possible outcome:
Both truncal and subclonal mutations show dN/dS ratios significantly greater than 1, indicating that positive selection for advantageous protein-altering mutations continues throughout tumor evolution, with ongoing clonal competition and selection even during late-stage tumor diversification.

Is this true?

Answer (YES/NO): NO